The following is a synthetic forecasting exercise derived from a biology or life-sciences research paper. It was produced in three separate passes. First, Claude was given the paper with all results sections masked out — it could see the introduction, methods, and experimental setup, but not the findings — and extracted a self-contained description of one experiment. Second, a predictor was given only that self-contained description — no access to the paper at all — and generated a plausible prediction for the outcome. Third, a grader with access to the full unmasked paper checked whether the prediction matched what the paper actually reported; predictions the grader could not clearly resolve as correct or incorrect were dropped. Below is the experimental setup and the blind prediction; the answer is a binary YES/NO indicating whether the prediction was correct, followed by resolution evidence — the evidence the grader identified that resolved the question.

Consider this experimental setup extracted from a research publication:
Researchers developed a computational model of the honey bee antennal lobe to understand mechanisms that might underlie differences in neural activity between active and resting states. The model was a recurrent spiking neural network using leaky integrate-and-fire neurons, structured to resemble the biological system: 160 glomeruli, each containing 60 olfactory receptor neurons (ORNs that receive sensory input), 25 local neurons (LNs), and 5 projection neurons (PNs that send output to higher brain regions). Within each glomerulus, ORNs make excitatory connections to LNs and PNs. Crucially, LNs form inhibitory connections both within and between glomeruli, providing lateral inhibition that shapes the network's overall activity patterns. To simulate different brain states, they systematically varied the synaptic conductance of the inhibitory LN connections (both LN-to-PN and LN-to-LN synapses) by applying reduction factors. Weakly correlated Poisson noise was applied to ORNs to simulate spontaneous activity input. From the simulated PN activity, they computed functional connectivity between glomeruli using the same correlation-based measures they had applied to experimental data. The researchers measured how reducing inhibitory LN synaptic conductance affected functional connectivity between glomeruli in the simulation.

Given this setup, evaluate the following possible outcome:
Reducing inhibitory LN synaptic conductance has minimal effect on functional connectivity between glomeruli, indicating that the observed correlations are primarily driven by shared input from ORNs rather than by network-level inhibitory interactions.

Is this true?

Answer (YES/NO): NO